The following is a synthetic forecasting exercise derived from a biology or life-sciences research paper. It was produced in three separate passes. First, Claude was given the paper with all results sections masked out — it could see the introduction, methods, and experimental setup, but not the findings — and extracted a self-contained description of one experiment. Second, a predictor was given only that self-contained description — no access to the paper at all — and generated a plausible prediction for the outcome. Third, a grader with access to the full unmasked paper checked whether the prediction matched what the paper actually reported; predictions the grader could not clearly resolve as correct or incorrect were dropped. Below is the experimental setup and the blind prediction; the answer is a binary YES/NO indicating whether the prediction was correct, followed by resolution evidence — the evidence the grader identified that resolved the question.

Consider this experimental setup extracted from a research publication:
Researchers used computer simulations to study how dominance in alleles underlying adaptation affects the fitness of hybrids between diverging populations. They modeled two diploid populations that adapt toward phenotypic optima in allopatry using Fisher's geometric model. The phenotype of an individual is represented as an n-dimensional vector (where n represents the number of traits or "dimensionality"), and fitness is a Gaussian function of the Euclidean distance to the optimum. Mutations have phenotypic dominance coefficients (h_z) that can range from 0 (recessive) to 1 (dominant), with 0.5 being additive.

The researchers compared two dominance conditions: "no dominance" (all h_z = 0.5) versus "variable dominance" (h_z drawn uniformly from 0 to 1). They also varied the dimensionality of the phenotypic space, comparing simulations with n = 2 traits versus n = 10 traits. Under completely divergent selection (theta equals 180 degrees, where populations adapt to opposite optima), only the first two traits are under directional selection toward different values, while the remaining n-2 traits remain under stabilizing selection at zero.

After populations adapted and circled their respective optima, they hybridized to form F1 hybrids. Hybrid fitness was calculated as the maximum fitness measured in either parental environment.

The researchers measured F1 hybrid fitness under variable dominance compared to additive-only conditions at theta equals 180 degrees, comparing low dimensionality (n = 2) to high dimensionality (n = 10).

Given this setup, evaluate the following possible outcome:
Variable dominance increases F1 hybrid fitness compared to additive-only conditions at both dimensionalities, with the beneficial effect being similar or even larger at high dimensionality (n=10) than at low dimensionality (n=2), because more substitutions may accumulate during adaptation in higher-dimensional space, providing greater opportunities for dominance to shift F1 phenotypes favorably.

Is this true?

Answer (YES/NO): NO